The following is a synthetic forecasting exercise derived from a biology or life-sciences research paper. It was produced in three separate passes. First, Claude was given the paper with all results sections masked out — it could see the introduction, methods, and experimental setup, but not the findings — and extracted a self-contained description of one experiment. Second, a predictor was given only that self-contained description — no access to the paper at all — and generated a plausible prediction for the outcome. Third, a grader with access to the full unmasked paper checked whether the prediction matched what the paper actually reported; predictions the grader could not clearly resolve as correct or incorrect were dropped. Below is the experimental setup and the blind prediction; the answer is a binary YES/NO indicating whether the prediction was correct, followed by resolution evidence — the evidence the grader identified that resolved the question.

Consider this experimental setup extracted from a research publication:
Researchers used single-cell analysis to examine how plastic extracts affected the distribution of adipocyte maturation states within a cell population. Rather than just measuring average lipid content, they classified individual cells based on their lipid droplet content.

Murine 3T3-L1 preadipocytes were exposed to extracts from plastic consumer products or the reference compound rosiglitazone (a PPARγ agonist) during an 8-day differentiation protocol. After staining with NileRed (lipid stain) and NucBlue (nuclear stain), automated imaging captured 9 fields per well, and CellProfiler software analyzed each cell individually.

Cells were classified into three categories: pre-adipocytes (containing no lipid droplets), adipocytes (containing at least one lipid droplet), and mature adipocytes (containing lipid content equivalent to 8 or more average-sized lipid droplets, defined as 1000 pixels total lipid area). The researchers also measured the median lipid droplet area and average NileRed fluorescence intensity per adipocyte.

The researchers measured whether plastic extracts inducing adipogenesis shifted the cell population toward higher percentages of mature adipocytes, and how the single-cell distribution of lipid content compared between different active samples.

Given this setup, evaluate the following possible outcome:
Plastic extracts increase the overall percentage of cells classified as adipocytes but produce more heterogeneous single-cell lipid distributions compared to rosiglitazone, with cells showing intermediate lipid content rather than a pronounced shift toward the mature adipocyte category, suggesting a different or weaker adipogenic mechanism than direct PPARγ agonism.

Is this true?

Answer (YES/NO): NO